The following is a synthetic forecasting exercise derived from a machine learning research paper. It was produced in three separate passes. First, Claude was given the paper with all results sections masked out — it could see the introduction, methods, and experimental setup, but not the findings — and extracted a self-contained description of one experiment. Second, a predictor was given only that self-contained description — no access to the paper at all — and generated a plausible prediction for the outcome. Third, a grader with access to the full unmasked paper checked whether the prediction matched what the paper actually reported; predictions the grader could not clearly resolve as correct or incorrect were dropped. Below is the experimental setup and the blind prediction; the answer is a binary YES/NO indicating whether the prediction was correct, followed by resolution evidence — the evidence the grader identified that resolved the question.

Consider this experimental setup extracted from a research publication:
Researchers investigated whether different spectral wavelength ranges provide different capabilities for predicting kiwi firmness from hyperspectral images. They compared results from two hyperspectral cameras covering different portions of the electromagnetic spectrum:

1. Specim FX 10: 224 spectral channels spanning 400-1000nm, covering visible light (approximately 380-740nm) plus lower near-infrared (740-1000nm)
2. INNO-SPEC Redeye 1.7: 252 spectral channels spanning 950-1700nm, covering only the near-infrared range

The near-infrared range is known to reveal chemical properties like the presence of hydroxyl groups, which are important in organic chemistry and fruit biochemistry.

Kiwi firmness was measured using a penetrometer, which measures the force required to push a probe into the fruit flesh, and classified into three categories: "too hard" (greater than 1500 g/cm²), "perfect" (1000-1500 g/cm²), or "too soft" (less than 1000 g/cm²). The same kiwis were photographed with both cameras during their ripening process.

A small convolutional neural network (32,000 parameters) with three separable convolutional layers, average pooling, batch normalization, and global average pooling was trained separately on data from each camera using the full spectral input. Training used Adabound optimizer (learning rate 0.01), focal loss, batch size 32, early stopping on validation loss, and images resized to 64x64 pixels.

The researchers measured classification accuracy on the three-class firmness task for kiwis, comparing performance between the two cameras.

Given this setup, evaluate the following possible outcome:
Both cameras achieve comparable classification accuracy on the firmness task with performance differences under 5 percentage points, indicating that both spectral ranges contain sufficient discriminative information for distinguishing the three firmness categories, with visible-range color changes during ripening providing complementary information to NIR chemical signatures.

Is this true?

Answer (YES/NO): NO